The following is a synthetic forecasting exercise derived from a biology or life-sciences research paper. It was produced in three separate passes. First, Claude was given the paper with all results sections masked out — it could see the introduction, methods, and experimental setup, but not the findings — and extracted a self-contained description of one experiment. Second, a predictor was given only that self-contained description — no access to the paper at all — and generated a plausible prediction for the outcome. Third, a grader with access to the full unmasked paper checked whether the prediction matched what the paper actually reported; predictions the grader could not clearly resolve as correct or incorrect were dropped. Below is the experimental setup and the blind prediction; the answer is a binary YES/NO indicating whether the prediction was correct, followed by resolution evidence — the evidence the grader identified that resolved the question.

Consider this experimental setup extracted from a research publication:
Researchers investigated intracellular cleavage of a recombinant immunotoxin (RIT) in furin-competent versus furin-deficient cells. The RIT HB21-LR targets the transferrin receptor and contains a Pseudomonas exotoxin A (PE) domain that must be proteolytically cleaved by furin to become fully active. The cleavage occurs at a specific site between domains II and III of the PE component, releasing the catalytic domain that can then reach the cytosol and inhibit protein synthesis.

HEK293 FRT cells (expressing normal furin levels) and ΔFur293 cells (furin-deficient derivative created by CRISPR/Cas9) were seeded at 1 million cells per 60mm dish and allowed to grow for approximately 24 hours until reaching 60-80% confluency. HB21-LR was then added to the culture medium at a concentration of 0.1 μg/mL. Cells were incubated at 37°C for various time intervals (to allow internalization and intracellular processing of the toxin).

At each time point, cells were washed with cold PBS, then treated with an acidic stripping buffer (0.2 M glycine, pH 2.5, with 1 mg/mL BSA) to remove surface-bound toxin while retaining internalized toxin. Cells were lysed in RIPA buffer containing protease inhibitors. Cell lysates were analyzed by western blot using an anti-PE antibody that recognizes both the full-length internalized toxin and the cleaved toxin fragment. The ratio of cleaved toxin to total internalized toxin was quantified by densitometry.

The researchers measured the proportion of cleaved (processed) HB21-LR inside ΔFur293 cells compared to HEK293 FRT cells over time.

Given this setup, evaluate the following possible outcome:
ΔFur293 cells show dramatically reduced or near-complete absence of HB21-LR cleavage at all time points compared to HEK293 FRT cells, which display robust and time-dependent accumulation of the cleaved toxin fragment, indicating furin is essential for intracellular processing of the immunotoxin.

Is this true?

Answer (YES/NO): YES